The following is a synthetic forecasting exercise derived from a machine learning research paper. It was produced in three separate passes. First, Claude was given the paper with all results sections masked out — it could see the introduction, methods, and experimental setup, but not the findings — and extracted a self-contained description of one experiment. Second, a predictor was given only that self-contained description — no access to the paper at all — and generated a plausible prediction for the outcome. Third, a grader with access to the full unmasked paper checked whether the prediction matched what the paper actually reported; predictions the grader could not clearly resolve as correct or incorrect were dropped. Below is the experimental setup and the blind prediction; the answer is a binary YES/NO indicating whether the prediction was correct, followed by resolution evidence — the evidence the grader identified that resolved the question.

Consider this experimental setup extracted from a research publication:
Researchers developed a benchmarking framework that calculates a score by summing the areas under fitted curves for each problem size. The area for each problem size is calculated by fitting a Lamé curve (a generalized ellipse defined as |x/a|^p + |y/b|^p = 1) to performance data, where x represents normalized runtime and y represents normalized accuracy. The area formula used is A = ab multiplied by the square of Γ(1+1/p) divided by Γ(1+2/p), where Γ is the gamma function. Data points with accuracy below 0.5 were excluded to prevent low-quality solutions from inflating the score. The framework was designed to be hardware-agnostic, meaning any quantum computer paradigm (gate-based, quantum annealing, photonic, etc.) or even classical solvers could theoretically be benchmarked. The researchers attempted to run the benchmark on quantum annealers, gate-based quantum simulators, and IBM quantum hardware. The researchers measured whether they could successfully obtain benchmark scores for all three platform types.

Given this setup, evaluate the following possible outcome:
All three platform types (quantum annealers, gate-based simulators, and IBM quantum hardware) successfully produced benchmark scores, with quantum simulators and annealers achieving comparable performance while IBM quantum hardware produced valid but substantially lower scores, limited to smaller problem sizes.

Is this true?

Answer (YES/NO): NO